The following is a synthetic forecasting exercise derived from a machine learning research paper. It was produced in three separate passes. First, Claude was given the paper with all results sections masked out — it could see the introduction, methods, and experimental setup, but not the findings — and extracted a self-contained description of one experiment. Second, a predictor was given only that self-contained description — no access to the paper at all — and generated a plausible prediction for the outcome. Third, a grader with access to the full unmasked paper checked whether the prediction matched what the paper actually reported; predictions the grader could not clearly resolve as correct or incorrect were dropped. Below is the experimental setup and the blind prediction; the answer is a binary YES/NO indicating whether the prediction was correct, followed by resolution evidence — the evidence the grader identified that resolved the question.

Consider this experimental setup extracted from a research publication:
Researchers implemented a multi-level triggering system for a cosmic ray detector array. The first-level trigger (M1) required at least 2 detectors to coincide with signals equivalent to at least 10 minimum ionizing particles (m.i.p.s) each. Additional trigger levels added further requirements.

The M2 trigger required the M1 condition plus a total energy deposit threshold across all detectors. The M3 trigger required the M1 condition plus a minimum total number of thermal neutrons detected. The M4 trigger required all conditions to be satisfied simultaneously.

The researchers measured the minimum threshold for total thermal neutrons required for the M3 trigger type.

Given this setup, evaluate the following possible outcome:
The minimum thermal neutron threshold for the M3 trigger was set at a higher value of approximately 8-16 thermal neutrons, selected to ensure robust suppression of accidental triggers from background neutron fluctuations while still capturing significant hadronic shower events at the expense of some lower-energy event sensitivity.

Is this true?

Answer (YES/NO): NO